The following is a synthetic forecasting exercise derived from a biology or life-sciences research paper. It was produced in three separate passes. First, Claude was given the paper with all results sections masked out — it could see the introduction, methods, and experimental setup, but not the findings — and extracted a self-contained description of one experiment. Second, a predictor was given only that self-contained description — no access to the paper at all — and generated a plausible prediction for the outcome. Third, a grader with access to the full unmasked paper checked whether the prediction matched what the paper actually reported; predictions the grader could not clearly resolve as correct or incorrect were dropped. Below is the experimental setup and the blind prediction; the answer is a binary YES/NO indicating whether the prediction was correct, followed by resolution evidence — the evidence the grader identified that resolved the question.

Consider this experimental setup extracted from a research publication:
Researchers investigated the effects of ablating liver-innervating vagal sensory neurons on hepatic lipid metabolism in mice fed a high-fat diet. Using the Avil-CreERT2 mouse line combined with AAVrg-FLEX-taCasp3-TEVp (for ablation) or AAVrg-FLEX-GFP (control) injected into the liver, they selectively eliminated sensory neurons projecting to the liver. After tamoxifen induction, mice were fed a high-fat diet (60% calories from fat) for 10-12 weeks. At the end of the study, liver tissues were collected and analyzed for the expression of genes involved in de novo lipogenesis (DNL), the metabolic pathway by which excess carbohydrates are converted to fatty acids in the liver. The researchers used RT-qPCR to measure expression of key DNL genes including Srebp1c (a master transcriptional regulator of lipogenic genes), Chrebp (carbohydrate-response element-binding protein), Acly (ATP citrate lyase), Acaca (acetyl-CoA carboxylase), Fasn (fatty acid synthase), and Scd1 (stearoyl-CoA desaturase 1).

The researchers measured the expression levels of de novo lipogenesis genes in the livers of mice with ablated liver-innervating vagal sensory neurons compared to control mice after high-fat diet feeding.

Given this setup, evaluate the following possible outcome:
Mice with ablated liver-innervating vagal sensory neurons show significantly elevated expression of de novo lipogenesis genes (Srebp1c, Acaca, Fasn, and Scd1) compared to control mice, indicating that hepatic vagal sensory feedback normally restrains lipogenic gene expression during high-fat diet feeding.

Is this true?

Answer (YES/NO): NO